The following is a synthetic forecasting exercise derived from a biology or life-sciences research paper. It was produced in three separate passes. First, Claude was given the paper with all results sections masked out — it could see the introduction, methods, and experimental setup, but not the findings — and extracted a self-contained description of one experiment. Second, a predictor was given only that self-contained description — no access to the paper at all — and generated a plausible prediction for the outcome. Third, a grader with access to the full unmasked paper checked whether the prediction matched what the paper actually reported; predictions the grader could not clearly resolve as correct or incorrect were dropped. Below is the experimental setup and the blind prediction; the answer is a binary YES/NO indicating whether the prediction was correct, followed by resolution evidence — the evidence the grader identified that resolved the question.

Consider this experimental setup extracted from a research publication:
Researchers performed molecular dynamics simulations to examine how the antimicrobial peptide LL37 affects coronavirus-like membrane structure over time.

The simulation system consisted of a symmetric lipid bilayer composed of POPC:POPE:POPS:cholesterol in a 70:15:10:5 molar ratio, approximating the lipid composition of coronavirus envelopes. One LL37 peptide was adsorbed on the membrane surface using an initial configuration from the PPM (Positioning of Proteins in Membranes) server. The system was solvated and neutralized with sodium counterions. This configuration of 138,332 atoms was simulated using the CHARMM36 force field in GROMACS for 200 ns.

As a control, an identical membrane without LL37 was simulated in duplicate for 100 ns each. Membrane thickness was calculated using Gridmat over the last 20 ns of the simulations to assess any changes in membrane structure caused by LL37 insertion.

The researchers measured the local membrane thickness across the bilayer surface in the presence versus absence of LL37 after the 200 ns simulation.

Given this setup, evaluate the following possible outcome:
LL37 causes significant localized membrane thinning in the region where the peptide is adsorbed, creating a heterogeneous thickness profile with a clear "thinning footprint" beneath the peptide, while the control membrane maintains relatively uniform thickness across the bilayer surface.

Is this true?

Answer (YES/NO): YES